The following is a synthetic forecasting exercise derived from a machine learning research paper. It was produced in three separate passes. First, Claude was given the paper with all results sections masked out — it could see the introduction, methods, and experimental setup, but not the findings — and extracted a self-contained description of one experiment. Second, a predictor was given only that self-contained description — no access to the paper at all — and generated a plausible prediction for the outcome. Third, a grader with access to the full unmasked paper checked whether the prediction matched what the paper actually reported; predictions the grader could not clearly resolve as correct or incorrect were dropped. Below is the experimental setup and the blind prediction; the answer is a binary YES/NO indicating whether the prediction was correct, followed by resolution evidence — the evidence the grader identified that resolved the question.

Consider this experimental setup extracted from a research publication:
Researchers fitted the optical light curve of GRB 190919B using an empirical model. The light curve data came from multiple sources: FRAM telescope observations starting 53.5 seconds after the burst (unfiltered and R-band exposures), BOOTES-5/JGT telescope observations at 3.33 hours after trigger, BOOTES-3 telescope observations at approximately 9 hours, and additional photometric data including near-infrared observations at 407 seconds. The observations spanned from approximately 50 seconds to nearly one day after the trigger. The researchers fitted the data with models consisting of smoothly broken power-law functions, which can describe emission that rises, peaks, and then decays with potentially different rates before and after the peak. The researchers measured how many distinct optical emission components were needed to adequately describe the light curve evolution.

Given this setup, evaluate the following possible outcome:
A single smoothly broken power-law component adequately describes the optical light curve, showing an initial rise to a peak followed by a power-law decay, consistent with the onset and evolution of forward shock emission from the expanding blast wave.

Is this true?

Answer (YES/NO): NO